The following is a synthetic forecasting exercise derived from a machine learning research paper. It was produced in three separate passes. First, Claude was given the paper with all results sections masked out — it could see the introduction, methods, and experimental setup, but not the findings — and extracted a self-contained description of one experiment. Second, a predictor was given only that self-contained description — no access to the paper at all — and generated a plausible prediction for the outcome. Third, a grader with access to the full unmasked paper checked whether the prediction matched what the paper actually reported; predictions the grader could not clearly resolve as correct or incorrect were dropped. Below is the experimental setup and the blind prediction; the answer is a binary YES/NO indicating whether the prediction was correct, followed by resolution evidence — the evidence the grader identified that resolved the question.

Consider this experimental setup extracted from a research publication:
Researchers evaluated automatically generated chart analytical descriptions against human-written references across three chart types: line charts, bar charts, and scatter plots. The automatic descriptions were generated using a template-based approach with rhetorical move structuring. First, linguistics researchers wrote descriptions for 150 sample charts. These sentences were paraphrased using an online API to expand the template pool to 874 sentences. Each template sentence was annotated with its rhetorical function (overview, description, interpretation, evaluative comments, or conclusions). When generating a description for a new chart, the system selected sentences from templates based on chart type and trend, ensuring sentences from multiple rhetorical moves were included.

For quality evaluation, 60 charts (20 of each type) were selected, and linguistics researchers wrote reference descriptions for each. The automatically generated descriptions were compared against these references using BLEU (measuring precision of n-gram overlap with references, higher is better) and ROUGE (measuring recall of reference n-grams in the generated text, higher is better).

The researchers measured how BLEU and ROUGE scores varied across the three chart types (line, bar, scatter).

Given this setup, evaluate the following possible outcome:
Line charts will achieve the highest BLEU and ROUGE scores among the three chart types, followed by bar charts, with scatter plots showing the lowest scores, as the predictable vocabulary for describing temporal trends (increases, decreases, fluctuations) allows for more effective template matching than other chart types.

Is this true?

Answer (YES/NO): NO